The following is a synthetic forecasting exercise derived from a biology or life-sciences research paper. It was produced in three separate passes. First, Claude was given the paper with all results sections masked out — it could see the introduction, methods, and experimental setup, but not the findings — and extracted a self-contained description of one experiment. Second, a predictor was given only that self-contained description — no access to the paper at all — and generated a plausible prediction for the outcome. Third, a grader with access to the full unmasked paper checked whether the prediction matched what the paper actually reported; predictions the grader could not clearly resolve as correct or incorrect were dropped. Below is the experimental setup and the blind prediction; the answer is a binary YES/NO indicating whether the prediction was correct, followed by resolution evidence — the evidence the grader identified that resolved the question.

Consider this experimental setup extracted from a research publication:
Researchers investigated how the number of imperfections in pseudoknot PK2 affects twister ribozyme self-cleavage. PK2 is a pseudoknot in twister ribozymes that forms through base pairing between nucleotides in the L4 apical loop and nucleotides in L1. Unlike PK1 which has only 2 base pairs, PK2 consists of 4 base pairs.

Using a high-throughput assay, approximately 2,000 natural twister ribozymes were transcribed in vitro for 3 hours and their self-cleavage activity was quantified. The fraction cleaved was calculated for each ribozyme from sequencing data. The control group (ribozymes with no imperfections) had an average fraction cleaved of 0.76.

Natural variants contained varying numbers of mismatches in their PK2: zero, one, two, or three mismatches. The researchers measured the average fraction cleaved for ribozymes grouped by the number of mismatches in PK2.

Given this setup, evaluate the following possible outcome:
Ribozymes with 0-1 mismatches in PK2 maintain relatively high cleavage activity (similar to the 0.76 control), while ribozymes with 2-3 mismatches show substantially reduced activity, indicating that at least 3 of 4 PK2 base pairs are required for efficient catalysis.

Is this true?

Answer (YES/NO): NO